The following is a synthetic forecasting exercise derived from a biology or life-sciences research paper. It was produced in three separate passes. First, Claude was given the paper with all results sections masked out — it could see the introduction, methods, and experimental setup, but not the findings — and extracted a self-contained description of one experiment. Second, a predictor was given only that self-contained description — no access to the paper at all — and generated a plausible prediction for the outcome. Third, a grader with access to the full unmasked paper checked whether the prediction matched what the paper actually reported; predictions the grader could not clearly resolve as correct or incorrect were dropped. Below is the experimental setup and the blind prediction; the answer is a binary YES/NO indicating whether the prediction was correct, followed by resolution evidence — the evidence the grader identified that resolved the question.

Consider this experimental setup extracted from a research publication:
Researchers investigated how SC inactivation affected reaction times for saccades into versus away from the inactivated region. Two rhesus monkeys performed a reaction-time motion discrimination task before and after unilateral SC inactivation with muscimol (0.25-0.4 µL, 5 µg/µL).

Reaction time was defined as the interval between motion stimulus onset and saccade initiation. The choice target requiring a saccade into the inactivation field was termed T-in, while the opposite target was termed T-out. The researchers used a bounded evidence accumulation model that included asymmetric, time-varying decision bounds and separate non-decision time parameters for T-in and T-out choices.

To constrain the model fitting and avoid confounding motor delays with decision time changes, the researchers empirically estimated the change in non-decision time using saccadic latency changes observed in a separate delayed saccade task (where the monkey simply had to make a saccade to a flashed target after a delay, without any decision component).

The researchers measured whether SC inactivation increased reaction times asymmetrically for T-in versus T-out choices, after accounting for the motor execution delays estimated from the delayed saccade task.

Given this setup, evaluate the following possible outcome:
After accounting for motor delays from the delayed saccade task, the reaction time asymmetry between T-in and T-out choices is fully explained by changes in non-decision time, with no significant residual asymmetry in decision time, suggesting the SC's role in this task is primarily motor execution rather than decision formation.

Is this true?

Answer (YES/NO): NO